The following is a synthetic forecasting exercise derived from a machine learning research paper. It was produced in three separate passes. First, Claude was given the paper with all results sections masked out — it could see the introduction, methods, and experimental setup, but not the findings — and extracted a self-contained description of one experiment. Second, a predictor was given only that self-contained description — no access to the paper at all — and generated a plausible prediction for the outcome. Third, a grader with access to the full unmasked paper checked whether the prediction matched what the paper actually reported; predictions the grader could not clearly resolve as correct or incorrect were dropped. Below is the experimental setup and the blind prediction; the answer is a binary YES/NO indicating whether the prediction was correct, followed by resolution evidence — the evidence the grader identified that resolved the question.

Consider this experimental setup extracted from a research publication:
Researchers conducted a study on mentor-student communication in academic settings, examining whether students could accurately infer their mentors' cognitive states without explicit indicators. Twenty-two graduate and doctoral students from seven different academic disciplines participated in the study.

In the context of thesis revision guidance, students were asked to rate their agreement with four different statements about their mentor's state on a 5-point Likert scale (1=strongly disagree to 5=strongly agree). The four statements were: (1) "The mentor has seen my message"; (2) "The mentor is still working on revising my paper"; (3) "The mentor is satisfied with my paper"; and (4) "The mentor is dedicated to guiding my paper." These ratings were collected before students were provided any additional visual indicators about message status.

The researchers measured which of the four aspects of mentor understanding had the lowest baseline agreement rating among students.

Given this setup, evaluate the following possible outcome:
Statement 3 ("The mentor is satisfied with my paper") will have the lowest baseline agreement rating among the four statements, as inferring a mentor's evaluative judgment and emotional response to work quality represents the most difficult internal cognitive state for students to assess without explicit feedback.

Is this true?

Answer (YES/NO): YES